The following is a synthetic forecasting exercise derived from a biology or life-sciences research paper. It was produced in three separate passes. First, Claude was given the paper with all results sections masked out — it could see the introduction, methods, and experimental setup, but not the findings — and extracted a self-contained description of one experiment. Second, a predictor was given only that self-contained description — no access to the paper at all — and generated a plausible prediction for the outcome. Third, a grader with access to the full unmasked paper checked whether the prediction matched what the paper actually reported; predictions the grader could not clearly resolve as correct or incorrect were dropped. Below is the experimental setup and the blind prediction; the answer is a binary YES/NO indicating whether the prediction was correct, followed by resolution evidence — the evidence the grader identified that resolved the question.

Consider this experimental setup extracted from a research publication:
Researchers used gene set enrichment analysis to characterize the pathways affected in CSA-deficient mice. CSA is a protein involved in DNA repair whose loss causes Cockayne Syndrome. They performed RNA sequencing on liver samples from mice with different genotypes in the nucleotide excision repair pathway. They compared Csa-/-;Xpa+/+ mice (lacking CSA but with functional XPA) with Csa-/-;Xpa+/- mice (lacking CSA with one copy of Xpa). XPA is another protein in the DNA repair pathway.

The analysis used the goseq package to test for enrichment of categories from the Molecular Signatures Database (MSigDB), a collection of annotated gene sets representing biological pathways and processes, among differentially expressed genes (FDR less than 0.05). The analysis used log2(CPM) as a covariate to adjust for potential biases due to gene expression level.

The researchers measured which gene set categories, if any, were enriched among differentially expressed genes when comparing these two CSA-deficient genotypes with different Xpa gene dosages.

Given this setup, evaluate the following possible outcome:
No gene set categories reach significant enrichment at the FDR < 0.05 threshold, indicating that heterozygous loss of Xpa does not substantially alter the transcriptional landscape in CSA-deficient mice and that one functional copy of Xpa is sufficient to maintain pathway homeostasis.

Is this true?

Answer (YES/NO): NO